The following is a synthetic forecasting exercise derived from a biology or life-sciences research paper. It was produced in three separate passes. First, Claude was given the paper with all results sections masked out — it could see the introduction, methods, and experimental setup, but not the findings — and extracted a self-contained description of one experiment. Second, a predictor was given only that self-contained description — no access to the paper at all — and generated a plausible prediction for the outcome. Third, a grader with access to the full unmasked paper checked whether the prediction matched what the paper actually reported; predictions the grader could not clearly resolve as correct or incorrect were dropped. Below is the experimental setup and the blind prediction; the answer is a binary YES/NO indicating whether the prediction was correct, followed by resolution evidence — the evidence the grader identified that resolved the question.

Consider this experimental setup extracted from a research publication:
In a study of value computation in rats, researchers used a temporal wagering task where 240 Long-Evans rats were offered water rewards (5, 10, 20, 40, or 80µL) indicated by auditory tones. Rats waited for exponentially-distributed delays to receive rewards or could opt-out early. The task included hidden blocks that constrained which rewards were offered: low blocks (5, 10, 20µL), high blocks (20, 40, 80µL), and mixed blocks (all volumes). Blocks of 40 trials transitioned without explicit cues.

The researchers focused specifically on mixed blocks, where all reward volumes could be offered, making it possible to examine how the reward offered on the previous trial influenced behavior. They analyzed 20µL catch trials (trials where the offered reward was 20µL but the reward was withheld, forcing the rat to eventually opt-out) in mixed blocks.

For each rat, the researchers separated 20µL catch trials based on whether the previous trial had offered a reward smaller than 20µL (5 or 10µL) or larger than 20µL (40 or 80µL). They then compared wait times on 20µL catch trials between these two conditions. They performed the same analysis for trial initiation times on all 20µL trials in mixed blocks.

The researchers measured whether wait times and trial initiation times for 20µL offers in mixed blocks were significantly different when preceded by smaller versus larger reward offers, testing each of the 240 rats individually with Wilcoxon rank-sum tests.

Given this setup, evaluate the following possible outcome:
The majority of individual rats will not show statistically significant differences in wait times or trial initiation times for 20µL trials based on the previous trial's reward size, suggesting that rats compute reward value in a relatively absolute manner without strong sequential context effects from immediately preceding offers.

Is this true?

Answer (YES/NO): NO